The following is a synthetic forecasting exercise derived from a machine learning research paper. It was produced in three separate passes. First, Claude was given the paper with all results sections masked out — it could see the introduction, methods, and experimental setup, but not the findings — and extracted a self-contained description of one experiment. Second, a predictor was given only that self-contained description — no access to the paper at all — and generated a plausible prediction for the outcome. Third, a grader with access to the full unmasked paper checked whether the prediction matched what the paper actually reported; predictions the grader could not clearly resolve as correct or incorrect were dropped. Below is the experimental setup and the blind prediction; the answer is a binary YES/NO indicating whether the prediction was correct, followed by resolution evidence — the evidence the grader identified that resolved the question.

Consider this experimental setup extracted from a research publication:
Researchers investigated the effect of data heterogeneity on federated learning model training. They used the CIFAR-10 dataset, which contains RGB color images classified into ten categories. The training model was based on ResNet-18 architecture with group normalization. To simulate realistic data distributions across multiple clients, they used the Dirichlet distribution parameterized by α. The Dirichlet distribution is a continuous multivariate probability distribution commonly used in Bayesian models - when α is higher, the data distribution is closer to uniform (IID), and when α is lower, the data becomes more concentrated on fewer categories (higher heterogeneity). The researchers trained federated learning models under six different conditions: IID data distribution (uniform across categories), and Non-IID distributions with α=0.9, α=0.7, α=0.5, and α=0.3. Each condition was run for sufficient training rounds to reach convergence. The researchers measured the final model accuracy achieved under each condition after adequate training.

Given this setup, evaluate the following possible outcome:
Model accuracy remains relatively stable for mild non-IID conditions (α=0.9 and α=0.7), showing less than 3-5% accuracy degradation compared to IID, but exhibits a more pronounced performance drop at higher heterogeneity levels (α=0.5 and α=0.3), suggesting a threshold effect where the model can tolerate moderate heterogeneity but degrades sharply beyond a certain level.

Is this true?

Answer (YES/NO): NO